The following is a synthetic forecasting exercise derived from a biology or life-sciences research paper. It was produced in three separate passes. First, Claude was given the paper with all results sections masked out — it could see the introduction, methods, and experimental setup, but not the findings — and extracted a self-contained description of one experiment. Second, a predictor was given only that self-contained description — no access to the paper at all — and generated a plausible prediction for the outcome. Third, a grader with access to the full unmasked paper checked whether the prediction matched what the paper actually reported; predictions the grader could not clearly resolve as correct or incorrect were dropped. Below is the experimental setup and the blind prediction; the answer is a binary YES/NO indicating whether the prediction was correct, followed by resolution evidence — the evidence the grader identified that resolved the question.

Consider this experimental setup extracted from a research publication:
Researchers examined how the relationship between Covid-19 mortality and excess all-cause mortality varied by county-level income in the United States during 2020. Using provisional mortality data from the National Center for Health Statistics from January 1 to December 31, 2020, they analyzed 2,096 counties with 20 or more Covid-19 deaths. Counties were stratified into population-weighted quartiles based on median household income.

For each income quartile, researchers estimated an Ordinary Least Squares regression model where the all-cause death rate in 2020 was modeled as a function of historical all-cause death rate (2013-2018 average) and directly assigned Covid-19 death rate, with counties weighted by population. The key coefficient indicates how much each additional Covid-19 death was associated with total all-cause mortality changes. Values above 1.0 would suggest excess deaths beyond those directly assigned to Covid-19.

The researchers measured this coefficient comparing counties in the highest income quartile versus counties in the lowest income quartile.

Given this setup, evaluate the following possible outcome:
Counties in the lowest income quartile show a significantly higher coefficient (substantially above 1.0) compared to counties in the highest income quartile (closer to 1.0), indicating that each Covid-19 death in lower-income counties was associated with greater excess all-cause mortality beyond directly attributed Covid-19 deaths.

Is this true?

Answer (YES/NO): YES